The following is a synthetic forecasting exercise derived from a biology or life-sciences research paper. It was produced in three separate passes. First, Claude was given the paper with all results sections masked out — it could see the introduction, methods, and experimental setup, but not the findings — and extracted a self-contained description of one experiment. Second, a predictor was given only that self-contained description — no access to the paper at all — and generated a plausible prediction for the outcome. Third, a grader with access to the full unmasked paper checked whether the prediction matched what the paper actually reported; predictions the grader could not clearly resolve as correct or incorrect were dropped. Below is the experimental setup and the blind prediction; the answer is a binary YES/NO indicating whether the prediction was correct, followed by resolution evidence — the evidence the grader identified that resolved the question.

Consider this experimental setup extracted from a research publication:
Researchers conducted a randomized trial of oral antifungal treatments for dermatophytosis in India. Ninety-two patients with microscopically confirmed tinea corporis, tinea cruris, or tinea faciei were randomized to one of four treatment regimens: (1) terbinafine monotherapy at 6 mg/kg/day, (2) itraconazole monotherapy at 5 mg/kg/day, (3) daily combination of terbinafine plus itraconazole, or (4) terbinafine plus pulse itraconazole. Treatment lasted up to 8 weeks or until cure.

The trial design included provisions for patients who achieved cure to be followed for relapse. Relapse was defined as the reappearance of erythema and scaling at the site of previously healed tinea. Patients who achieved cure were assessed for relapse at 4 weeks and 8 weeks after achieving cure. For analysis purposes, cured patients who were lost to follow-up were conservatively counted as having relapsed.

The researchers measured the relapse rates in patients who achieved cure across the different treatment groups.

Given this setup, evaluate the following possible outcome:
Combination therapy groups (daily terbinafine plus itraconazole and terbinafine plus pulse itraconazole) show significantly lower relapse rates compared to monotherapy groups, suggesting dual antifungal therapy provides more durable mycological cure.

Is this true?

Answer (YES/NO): NO